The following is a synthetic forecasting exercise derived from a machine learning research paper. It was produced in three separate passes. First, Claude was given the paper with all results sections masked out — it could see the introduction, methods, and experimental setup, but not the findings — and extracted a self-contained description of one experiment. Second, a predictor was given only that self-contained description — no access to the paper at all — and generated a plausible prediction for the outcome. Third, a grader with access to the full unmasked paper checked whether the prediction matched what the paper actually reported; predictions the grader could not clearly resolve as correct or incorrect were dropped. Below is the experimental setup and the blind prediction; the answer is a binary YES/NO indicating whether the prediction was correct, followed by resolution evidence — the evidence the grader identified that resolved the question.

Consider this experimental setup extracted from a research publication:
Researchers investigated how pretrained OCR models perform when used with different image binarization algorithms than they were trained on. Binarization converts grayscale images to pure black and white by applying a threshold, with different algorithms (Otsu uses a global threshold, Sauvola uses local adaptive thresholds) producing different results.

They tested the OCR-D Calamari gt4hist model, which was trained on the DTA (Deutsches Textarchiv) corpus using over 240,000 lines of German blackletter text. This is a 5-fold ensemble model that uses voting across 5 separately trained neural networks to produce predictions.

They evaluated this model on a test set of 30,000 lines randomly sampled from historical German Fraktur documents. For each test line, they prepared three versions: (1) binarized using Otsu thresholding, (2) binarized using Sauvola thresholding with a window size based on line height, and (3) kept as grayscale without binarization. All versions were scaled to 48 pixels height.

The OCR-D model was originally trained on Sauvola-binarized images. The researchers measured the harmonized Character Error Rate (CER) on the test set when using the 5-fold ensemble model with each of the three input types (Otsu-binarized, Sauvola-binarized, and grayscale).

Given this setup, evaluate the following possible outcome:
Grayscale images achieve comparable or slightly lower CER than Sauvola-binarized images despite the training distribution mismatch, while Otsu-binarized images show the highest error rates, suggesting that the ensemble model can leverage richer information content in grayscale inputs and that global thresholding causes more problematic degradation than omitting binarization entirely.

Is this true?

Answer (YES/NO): NO